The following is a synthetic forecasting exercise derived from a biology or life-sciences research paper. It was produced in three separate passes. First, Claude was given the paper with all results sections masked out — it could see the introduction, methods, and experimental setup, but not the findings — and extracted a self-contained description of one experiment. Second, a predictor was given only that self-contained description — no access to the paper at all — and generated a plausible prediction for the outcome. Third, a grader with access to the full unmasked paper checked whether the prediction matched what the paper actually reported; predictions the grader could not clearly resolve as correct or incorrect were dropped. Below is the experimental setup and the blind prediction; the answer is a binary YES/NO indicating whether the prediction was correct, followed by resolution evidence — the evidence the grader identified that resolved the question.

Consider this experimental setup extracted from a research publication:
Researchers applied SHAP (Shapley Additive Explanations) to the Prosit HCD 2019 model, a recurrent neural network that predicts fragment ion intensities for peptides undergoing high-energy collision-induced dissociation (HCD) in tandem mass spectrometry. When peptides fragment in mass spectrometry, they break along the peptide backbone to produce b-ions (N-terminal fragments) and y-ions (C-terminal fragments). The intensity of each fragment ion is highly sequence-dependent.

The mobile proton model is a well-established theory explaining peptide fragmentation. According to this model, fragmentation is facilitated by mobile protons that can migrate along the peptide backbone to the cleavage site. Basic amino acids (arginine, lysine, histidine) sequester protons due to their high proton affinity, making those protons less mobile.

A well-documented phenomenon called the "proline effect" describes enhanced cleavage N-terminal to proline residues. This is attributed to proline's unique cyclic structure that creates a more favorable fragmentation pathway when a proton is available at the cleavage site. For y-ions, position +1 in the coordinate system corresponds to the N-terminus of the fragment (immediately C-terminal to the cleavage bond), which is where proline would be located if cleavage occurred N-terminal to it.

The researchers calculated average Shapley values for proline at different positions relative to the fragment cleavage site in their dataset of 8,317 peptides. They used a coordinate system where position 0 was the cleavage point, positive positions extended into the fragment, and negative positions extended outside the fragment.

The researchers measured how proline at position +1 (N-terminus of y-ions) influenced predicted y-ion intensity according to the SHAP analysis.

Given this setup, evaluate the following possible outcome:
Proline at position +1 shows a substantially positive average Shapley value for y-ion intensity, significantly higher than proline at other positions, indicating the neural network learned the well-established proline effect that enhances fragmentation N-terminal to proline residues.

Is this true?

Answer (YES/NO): YES